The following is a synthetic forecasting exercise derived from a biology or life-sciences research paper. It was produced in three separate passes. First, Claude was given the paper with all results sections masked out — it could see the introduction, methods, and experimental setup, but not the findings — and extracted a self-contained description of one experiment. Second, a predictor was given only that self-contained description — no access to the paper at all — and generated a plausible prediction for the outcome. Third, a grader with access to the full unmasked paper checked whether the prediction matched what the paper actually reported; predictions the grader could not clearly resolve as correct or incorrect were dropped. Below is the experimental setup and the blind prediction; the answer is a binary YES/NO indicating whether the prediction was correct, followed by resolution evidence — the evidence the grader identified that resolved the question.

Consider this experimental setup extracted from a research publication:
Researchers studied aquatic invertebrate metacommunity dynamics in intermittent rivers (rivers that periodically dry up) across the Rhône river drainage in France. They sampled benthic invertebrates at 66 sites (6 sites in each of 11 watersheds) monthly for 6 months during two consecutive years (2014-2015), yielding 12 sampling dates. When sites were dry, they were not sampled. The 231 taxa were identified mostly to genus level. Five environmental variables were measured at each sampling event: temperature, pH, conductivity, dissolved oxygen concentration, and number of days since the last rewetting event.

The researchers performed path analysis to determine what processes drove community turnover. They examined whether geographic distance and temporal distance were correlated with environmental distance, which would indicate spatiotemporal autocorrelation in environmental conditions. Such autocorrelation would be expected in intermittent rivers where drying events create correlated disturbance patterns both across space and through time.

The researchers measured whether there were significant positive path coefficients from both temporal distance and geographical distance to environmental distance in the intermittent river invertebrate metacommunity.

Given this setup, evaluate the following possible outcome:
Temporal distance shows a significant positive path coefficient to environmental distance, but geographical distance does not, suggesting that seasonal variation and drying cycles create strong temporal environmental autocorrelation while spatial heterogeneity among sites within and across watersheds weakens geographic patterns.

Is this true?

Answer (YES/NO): NO